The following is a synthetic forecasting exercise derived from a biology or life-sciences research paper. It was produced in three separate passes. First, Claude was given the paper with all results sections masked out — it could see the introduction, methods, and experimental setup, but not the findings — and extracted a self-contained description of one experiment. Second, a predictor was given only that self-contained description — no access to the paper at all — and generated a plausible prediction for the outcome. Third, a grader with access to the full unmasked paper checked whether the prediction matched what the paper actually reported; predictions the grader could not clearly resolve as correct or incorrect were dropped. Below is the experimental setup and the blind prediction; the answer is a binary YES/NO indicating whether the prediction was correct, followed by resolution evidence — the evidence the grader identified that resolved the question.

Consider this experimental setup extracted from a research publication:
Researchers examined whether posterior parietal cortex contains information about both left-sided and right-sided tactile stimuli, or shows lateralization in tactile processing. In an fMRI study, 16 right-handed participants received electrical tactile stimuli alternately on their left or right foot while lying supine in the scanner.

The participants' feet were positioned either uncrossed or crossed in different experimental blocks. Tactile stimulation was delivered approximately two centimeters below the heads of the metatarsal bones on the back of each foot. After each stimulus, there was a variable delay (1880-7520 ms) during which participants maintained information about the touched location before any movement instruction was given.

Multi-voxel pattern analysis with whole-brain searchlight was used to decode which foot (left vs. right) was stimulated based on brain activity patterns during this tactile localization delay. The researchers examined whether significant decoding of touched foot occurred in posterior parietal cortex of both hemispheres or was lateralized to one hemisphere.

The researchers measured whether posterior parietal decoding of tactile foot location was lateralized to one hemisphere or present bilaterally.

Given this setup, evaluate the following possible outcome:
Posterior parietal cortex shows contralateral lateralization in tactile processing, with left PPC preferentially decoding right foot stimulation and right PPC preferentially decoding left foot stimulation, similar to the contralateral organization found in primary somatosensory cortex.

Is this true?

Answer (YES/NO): NO